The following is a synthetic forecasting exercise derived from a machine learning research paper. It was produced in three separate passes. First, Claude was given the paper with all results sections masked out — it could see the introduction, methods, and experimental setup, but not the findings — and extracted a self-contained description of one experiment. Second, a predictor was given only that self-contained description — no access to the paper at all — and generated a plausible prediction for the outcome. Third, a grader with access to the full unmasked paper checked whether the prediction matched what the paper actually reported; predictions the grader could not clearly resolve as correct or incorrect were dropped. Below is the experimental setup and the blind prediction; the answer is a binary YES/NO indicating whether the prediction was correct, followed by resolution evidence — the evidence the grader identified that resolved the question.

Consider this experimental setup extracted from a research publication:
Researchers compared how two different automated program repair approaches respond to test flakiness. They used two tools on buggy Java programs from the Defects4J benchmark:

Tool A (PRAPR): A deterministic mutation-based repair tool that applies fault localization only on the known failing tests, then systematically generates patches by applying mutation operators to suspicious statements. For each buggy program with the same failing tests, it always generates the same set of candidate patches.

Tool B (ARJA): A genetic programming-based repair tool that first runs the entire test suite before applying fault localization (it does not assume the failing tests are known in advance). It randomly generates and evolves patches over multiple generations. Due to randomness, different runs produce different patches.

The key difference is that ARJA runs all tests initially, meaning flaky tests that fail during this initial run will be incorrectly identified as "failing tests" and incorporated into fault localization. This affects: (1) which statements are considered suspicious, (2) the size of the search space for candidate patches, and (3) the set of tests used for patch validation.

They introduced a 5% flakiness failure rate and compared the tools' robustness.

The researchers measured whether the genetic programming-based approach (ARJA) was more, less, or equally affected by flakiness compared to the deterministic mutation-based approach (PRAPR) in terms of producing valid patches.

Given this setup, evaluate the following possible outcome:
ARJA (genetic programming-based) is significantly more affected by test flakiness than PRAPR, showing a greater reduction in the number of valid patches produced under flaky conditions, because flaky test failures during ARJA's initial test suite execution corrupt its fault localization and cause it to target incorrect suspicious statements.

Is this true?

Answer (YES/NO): YES